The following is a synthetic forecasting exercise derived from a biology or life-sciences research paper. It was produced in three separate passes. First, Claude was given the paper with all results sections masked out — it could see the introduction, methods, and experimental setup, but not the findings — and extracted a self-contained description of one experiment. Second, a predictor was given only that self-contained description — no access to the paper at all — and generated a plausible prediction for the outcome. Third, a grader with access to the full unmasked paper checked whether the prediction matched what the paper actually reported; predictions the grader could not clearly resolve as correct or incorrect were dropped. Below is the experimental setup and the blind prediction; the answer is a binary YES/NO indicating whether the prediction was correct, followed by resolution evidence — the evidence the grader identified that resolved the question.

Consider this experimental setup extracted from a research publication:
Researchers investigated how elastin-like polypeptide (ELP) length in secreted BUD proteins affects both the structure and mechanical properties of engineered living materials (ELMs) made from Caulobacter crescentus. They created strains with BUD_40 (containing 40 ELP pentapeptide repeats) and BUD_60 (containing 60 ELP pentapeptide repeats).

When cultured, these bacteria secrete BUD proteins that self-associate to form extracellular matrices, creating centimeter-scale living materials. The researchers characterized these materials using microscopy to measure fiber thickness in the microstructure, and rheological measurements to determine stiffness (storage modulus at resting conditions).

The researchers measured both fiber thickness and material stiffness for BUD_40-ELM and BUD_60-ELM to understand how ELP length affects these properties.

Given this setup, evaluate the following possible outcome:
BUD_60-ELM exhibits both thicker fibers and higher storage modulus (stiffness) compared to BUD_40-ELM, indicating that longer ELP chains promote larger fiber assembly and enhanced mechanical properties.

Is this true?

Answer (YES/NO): NO